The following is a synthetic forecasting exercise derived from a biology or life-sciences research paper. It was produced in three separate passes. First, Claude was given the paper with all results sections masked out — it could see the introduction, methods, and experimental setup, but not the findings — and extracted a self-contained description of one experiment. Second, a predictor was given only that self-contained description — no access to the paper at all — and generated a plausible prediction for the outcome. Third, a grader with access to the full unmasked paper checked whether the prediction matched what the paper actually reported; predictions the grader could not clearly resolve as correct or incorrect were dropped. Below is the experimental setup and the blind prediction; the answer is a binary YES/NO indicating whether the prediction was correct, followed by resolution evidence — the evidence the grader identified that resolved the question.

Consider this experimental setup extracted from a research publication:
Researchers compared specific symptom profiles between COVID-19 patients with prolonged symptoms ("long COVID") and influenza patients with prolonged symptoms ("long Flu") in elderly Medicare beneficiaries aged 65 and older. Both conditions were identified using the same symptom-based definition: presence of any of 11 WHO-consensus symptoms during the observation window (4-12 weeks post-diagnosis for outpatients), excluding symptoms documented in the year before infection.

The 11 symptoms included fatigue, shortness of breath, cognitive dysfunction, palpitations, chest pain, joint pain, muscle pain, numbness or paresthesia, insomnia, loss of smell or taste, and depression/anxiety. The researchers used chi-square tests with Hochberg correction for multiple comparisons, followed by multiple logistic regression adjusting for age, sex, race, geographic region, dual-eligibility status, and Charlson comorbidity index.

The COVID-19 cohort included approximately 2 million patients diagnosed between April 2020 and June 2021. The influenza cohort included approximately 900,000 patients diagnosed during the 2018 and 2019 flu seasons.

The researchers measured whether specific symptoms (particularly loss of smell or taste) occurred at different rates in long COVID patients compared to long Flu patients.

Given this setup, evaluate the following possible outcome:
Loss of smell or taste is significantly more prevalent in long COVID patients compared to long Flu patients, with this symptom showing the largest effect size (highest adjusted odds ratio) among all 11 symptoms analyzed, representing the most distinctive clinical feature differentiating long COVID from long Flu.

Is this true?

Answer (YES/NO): NO